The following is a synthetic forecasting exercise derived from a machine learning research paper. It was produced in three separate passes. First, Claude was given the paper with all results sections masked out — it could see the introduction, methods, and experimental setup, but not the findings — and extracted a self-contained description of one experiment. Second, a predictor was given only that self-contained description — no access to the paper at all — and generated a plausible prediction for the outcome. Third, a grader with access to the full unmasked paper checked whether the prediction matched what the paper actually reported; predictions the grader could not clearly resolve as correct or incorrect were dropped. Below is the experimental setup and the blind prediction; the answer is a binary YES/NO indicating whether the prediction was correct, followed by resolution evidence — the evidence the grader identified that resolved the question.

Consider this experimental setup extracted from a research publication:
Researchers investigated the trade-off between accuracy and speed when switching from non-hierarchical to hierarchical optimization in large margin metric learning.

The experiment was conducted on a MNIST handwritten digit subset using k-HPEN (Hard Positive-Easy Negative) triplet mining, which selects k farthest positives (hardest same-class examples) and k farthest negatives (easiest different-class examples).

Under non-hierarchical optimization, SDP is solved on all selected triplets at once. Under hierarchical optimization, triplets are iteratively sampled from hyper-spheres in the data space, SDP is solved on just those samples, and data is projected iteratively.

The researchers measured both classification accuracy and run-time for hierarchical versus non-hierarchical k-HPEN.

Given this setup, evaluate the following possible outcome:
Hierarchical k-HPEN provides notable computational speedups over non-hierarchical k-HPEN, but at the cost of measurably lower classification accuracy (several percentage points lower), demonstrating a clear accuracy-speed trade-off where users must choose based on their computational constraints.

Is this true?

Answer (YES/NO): NO